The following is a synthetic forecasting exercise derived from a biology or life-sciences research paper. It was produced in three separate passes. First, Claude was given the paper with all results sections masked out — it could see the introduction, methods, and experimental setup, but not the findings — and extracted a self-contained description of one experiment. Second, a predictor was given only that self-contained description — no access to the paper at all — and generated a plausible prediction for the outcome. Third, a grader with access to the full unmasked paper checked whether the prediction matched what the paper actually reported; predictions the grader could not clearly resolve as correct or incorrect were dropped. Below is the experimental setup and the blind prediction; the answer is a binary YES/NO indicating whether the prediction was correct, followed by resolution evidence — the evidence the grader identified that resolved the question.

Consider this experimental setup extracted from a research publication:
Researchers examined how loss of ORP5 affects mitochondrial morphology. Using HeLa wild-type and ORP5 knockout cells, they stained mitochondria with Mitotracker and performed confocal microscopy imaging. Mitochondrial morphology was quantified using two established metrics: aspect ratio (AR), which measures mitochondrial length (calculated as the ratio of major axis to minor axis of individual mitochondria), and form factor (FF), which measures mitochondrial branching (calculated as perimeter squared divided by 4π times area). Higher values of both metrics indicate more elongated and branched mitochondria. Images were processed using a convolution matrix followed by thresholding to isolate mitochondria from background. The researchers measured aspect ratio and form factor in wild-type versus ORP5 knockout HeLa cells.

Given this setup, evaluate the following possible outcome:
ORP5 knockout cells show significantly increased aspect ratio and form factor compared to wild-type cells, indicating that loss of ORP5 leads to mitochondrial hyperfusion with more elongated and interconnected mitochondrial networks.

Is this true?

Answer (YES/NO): YES